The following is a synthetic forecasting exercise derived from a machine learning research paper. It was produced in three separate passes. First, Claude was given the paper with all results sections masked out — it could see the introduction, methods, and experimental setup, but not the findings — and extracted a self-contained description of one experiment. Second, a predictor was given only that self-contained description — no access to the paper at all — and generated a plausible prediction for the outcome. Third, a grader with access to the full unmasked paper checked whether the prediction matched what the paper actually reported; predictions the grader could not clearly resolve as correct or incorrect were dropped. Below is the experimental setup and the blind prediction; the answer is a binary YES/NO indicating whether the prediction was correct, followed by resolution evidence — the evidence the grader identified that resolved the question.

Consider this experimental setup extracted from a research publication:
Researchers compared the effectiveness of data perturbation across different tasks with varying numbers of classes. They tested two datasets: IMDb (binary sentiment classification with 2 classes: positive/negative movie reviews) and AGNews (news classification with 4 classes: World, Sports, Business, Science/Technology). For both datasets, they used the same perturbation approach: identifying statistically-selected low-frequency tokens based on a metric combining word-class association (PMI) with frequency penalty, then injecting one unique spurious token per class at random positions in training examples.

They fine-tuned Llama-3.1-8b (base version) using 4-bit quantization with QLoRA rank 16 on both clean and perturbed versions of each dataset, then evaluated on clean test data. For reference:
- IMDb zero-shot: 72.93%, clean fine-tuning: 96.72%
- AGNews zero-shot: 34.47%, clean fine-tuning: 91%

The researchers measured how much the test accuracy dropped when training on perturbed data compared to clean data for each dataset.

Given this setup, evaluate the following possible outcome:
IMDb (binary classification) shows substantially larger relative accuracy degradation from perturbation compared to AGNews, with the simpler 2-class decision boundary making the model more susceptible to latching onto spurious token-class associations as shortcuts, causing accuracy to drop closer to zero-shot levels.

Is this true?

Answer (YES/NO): NO